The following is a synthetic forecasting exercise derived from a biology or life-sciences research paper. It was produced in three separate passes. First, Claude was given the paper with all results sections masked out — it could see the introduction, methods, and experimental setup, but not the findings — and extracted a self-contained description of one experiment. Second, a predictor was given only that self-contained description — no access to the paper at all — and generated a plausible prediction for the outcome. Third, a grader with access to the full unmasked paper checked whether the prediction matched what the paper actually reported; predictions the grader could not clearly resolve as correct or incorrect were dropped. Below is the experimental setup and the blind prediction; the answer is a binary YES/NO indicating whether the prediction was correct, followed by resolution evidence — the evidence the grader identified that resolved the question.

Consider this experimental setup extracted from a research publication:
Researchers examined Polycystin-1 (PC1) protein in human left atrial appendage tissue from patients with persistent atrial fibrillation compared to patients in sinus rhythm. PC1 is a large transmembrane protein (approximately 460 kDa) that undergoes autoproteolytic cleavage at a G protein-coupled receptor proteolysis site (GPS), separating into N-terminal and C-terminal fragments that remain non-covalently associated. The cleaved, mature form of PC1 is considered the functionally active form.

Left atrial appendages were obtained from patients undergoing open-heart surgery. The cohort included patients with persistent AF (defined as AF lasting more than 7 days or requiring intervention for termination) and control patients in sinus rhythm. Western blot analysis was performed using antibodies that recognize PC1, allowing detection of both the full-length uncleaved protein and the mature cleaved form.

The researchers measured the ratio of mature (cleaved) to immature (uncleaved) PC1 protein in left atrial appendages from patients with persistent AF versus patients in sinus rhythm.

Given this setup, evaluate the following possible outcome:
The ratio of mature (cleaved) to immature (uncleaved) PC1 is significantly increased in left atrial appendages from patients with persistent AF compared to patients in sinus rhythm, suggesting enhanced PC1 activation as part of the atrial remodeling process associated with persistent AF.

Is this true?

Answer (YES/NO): NO